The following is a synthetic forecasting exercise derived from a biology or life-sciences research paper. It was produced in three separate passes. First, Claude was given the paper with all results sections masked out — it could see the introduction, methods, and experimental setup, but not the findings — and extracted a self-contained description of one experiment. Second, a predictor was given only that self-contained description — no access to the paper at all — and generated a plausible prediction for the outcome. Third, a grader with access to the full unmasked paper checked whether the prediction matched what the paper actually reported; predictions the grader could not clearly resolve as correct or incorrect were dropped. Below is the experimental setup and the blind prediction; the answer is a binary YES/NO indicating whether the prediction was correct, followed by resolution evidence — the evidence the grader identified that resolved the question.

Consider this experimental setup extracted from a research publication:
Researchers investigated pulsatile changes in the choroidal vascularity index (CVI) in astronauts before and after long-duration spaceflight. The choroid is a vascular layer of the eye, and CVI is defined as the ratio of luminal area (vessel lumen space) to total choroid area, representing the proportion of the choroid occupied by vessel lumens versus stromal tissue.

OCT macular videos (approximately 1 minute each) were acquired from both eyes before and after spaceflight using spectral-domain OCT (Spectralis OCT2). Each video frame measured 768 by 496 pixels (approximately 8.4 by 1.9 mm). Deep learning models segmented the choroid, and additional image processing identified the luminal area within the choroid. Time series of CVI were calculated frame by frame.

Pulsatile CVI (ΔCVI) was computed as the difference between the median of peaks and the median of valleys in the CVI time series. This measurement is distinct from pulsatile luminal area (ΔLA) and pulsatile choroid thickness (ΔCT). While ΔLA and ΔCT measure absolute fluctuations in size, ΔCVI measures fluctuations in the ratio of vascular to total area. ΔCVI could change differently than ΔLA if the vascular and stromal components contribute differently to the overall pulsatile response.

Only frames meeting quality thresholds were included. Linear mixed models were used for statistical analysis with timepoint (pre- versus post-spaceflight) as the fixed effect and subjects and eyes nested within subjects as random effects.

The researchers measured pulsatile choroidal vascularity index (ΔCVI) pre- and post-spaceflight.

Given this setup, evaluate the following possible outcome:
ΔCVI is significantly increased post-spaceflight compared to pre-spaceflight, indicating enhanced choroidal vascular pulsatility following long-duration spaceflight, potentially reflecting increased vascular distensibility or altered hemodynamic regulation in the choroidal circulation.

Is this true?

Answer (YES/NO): YES